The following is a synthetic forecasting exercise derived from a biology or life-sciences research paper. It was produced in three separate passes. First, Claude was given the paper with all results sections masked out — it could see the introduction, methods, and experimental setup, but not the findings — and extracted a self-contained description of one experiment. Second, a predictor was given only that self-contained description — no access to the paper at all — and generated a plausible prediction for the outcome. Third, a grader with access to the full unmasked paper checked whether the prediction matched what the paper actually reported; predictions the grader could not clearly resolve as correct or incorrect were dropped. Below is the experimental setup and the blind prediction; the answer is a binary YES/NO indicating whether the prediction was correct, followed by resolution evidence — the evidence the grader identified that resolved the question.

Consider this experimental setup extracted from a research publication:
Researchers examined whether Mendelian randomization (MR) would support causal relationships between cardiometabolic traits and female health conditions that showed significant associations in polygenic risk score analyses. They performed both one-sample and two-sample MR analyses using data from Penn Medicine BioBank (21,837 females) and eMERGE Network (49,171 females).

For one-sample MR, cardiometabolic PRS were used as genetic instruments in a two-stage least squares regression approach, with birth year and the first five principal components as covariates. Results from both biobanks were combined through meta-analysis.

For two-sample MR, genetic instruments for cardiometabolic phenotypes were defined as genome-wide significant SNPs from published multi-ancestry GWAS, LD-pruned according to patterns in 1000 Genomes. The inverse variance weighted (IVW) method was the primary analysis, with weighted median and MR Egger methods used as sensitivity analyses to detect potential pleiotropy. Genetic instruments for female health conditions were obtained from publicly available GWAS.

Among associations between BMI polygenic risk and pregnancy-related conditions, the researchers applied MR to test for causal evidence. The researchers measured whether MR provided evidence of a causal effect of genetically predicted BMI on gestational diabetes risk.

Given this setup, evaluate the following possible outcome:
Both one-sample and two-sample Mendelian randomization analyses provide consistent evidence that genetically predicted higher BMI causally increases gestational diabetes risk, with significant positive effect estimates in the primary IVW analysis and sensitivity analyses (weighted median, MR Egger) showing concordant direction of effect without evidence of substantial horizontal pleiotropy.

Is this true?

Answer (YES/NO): NO